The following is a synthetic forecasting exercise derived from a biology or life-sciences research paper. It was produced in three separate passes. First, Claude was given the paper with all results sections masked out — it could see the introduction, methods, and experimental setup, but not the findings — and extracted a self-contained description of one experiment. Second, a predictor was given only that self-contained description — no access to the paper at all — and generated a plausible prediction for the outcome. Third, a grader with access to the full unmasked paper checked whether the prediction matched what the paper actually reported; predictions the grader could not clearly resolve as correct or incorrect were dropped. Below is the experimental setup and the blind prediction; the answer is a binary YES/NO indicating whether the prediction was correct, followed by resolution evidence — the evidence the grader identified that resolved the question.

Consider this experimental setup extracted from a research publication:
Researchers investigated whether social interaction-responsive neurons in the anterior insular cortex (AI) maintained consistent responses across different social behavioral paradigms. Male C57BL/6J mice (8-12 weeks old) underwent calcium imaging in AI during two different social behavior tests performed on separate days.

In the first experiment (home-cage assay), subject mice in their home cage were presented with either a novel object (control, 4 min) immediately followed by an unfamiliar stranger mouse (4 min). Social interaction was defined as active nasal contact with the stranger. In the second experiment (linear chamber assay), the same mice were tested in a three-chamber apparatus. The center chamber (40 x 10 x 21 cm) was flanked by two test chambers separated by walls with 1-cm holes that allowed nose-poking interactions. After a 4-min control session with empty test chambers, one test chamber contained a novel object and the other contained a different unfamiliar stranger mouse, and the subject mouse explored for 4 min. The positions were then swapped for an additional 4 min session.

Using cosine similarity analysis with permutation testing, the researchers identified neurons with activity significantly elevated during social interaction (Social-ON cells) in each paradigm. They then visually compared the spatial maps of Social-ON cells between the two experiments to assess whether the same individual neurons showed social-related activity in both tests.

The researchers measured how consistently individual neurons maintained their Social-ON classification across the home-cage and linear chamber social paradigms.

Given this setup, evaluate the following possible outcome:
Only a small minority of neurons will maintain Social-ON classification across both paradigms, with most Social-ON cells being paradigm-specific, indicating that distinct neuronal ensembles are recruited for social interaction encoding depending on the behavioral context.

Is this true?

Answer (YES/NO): YES